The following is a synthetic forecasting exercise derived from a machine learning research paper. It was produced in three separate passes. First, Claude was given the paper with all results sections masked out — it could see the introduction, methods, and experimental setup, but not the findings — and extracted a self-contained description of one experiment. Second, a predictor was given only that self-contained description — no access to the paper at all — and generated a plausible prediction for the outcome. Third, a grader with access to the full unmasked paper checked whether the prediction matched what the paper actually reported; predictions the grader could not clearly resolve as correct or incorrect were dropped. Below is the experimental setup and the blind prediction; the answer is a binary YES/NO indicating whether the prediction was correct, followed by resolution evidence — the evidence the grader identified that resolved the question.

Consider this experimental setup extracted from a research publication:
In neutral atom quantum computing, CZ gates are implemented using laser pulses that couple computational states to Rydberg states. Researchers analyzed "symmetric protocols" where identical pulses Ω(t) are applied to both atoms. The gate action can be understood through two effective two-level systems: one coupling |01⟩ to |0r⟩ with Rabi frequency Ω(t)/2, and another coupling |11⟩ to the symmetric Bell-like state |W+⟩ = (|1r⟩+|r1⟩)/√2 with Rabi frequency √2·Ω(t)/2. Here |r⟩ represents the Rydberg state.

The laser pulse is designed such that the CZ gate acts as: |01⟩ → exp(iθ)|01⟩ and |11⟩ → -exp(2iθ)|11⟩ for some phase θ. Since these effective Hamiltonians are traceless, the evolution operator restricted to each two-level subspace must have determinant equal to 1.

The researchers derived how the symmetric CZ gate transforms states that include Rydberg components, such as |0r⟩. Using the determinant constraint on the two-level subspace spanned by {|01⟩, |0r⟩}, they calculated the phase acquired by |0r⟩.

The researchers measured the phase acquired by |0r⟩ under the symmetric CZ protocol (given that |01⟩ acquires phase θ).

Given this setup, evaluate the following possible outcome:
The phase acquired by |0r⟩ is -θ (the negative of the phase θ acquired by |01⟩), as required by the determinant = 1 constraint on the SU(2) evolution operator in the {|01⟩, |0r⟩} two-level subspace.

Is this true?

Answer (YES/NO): YES